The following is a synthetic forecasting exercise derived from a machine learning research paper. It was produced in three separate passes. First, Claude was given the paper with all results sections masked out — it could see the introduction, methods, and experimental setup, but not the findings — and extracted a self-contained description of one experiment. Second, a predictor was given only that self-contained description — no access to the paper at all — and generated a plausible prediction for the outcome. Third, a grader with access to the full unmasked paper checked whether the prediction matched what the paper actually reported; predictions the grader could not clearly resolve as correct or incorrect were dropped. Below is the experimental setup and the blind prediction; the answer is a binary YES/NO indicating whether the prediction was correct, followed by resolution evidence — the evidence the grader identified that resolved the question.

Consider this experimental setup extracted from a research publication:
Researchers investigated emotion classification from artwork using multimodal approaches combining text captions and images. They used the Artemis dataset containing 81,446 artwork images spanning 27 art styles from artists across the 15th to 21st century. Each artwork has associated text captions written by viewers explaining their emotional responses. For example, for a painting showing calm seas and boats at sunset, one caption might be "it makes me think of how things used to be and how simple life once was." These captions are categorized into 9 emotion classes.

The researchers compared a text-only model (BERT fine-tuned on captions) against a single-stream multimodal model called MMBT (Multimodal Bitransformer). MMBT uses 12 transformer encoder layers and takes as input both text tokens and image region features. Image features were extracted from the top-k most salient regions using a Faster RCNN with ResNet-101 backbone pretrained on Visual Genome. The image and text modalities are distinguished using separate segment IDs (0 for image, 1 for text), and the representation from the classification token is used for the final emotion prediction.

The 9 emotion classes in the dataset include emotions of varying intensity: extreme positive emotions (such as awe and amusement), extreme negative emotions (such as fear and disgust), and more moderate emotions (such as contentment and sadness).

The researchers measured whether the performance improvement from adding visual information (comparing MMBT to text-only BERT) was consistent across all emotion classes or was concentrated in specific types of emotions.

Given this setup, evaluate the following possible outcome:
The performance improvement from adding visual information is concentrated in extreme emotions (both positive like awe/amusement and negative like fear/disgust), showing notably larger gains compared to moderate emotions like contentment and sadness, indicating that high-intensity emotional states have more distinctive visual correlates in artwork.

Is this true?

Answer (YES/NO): NO